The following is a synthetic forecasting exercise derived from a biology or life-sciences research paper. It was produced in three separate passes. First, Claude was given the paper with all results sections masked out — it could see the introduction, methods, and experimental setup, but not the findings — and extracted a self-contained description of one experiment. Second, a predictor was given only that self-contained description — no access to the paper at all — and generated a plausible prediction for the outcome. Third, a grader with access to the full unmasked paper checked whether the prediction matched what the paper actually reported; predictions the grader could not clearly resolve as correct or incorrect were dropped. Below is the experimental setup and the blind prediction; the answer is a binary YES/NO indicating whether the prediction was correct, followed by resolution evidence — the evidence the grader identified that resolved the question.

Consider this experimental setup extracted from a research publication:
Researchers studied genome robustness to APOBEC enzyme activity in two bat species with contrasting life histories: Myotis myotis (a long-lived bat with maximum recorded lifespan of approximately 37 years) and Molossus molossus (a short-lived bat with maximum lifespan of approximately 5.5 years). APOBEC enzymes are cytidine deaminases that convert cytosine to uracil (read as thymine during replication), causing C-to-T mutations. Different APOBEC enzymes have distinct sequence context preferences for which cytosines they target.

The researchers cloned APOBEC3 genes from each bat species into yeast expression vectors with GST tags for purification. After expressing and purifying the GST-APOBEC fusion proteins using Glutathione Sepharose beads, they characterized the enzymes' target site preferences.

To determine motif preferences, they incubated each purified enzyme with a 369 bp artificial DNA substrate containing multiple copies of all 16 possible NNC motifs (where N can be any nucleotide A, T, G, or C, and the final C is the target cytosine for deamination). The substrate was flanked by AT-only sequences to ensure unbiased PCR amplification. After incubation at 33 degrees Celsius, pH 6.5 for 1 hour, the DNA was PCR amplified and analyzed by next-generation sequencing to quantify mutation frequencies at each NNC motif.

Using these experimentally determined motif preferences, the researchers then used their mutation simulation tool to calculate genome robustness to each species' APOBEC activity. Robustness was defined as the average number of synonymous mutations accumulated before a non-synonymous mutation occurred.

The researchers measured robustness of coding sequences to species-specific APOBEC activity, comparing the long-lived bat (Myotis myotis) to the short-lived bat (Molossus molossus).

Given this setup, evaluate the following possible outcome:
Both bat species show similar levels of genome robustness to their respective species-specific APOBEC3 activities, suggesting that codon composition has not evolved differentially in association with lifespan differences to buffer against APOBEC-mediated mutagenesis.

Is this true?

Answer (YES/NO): NO